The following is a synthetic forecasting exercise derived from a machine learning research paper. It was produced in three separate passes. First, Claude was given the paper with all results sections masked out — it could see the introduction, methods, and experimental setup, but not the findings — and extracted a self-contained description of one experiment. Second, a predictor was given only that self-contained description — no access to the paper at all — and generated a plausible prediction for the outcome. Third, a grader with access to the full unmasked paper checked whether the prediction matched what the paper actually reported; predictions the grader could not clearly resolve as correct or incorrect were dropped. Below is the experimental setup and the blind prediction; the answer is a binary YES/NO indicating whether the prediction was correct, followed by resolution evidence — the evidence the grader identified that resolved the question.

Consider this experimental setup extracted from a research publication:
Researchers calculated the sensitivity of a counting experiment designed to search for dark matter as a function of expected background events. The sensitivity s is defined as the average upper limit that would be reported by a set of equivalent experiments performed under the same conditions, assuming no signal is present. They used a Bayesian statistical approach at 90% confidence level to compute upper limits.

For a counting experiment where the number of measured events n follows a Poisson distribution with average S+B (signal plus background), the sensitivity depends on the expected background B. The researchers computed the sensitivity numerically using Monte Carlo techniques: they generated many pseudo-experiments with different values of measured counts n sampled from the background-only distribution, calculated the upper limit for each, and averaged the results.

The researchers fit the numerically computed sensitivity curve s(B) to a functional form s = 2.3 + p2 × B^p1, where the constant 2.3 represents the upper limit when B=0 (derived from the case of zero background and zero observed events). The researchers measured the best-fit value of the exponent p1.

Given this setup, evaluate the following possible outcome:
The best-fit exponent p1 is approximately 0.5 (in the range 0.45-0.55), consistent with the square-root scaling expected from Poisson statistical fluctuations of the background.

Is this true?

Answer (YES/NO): YES